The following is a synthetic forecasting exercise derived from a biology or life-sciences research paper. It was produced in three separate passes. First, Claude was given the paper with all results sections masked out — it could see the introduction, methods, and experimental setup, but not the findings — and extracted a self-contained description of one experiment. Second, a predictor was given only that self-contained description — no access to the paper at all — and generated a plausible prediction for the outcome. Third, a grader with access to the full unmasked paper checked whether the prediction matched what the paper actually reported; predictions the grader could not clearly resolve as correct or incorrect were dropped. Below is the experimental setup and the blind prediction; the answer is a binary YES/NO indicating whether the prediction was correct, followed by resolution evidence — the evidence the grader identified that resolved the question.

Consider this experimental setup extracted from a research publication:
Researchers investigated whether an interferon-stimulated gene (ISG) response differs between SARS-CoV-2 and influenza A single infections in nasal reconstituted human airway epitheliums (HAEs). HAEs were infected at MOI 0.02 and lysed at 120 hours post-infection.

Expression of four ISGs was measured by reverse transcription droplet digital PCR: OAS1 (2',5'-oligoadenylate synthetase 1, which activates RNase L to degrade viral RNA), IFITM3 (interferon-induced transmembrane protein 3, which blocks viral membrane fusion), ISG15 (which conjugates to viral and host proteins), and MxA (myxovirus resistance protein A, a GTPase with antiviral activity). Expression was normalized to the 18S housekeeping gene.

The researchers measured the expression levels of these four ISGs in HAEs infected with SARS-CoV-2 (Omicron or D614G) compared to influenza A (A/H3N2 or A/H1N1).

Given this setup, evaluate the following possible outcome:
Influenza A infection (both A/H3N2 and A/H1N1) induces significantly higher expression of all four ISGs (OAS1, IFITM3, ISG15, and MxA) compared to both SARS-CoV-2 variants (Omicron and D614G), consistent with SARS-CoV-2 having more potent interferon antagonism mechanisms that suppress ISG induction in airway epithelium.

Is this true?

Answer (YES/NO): YES